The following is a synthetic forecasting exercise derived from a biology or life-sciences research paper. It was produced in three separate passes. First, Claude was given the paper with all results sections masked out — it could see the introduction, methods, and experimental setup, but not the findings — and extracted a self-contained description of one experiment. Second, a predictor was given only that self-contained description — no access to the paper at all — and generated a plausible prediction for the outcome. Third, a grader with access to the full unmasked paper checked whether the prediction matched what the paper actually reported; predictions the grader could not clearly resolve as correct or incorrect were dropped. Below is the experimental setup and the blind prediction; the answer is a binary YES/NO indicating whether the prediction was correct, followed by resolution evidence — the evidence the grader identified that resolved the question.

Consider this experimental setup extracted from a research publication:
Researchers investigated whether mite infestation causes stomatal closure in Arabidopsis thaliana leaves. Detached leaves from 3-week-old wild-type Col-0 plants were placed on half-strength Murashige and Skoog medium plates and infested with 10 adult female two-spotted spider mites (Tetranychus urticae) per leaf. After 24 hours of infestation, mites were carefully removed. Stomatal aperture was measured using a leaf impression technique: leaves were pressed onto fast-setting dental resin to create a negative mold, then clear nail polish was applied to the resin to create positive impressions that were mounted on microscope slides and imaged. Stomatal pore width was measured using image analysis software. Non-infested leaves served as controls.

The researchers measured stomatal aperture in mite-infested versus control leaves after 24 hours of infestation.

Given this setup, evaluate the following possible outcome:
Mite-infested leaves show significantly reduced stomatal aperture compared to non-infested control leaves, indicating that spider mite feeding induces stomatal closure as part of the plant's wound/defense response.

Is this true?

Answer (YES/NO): YES